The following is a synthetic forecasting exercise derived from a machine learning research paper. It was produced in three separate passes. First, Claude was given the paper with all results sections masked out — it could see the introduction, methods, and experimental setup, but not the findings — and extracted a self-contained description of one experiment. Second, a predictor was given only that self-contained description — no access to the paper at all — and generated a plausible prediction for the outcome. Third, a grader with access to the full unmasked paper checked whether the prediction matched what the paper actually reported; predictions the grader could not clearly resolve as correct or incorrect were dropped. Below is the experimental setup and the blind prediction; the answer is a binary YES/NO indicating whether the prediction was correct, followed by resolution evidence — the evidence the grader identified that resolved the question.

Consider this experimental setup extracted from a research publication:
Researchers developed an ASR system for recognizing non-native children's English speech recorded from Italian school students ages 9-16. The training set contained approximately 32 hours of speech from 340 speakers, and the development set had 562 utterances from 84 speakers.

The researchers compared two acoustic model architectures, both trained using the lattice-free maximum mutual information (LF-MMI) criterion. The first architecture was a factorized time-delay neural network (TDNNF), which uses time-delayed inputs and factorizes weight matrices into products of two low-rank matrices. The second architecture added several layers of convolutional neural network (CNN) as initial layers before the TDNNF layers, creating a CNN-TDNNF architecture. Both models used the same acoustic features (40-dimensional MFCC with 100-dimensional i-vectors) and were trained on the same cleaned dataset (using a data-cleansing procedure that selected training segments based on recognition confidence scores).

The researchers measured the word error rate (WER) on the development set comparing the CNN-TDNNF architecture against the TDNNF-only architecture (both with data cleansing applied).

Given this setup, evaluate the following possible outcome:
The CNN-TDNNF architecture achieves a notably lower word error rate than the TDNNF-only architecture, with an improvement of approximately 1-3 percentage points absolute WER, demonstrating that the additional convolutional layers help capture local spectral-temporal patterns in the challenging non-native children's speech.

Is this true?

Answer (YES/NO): NO